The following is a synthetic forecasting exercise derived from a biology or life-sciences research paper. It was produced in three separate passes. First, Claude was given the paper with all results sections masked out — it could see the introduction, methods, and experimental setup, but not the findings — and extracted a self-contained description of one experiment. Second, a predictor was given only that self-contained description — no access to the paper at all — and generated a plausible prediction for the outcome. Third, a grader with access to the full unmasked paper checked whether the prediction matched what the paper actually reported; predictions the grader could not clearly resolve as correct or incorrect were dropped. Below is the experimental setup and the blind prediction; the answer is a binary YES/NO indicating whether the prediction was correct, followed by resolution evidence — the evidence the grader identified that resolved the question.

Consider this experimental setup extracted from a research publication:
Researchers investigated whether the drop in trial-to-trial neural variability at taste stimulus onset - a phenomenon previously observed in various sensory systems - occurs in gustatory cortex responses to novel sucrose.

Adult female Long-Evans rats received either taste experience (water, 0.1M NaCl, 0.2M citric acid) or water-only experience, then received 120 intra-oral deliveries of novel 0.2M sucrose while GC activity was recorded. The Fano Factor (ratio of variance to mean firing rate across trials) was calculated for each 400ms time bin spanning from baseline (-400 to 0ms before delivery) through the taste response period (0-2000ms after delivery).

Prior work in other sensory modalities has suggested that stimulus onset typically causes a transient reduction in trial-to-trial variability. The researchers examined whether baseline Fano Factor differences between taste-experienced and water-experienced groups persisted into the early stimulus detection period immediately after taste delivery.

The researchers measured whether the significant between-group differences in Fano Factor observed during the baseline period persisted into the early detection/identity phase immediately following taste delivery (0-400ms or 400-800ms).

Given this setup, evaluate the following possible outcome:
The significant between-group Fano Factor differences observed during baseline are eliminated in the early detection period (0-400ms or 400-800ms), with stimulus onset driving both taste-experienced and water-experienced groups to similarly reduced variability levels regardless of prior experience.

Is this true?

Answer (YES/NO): YES